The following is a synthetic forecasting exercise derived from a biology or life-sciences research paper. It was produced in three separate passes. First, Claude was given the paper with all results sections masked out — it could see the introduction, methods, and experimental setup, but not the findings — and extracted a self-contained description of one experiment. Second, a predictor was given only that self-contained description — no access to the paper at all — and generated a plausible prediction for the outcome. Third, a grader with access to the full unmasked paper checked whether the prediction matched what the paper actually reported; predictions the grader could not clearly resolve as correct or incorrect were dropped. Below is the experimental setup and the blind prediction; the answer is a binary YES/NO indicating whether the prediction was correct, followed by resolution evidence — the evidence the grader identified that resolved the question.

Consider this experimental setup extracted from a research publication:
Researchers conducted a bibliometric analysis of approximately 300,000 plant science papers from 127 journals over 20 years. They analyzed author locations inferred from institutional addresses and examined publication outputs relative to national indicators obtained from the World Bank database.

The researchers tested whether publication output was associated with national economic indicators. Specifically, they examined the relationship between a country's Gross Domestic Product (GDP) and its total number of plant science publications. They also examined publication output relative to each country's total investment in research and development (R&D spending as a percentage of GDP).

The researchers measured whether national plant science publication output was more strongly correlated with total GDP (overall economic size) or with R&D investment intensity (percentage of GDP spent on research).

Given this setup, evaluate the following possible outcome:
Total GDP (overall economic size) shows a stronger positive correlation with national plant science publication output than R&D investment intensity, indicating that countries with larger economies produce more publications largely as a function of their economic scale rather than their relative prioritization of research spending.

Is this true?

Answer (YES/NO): NO